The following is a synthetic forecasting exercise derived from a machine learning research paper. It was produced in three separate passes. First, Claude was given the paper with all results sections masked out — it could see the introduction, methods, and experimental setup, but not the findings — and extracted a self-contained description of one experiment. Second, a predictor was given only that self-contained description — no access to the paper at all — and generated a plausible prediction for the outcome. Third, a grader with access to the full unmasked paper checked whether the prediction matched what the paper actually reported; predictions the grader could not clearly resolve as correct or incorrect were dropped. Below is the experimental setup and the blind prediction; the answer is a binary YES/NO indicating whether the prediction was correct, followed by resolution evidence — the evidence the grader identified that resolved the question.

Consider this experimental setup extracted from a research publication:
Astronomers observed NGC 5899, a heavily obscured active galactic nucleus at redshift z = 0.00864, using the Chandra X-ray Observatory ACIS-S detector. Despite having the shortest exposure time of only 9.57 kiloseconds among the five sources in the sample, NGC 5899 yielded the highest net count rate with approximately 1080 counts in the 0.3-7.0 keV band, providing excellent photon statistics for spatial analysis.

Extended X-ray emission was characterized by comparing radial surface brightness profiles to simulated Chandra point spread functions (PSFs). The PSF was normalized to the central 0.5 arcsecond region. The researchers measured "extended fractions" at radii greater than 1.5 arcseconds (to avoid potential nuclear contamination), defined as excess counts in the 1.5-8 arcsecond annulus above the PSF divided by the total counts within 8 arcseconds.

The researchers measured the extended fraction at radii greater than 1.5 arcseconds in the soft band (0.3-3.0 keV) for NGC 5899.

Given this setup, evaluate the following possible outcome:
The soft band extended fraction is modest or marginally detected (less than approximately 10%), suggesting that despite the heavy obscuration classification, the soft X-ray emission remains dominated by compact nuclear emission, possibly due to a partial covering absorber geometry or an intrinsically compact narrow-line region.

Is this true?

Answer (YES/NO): NO